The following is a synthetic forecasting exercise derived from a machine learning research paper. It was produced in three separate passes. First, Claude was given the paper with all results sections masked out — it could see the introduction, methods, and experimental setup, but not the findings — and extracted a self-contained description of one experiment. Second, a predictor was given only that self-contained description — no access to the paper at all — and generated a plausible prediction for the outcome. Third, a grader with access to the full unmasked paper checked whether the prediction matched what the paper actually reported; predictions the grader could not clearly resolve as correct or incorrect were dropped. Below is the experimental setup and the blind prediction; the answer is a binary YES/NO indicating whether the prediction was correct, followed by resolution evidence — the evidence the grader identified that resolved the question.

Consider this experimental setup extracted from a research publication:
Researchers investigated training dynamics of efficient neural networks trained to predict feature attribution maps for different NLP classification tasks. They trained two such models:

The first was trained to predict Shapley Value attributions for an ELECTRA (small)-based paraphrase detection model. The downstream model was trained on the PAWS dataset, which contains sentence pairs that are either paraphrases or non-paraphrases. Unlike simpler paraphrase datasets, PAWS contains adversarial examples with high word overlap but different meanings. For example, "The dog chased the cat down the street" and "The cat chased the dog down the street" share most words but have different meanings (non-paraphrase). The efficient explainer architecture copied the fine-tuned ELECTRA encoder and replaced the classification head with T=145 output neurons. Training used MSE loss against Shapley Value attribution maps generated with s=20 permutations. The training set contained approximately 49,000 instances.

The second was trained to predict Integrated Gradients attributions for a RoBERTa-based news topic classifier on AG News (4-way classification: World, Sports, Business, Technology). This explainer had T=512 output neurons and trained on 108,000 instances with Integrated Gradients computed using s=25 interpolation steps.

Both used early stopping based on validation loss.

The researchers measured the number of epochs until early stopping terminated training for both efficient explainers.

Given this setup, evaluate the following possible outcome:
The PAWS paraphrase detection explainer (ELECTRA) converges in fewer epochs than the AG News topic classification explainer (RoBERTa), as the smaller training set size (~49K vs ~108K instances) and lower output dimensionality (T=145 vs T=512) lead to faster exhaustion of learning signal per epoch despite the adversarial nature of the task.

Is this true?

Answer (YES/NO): NO